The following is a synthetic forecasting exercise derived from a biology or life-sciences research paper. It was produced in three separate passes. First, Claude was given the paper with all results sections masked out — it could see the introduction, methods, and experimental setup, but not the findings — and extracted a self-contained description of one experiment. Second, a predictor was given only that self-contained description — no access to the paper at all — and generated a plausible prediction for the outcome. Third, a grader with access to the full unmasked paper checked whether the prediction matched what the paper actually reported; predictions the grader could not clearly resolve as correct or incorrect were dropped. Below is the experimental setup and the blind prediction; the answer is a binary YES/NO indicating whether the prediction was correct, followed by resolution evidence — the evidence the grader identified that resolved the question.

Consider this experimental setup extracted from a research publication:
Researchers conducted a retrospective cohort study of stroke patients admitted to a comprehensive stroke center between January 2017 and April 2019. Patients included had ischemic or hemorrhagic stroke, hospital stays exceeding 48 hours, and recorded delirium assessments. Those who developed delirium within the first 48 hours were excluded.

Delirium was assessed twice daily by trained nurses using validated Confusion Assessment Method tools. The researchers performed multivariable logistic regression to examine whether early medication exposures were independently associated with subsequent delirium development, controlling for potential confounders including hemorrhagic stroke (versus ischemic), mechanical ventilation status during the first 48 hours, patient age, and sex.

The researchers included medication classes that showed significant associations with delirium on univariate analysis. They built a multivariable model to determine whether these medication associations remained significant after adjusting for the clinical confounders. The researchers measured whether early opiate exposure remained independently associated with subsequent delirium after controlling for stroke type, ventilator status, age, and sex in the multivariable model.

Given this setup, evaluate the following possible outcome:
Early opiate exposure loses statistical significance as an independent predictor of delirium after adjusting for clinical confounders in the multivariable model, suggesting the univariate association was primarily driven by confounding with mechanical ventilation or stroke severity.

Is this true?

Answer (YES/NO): NO